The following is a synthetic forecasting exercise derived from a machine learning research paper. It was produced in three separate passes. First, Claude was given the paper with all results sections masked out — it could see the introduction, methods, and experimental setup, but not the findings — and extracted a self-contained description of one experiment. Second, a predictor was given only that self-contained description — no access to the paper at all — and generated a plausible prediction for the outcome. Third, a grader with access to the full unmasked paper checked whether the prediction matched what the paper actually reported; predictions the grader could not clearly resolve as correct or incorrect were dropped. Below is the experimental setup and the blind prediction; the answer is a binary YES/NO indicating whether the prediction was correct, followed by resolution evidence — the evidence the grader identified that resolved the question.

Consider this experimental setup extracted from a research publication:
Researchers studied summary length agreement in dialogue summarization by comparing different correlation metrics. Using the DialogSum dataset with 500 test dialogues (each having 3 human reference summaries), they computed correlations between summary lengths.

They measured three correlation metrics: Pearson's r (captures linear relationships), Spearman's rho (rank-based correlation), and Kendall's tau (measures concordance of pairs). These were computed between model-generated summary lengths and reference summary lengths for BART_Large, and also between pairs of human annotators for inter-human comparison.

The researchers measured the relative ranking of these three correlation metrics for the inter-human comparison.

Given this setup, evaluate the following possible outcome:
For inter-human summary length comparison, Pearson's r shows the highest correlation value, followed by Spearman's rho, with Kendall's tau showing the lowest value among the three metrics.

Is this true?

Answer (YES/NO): YES